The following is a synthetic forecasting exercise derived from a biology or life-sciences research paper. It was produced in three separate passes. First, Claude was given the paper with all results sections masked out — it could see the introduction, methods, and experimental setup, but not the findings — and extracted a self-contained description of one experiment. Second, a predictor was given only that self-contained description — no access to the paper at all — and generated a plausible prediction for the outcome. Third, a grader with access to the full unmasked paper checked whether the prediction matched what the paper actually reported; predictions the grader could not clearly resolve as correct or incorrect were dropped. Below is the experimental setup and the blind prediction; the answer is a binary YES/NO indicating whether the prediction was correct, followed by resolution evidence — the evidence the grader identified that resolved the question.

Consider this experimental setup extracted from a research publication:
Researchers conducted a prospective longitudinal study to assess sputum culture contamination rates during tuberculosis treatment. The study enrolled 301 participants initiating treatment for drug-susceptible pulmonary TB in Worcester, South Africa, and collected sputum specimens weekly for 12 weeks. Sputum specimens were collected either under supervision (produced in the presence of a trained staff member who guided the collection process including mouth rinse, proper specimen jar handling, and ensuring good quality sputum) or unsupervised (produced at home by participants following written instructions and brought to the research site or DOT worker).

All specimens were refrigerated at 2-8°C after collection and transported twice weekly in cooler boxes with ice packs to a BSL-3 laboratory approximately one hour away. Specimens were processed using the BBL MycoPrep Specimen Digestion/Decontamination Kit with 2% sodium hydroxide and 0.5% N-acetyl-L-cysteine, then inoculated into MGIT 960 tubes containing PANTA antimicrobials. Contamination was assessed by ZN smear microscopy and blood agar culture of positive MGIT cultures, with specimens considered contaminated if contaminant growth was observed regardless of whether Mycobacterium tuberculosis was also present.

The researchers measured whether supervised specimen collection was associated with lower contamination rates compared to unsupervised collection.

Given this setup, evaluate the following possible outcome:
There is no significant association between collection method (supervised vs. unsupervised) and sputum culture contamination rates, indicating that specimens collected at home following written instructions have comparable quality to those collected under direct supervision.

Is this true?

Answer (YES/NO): NO